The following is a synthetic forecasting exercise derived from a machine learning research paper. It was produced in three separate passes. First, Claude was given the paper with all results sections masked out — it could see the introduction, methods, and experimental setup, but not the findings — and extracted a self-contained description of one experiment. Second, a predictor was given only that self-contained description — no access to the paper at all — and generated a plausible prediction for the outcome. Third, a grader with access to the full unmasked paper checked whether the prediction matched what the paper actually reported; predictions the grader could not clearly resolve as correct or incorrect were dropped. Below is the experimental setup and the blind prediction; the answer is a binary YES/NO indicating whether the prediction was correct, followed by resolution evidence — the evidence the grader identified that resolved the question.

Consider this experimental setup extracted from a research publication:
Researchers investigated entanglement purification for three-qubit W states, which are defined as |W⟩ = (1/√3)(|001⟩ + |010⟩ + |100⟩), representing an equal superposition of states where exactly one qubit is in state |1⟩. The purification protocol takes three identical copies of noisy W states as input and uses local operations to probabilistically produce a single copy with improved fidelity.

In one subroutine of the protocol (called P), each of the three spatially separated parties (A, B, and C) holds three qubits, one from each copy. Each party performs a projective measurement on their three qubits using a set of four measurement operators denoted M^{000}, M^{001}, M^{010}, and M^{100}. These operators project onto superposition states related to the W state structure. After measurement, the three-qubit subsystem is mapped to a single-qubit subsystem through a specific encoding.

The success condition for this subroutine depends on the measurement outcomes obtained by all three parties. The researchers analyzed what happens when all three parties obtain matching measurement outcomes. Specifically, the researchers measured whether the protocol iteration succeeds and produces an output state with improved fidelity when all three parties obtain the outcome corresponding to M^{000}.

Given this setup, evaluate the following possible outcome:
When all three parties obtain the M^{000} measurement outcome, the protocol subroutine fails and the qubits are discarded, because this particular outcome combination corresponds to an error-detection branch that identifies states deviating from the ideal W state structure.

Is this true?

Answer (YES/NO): YES